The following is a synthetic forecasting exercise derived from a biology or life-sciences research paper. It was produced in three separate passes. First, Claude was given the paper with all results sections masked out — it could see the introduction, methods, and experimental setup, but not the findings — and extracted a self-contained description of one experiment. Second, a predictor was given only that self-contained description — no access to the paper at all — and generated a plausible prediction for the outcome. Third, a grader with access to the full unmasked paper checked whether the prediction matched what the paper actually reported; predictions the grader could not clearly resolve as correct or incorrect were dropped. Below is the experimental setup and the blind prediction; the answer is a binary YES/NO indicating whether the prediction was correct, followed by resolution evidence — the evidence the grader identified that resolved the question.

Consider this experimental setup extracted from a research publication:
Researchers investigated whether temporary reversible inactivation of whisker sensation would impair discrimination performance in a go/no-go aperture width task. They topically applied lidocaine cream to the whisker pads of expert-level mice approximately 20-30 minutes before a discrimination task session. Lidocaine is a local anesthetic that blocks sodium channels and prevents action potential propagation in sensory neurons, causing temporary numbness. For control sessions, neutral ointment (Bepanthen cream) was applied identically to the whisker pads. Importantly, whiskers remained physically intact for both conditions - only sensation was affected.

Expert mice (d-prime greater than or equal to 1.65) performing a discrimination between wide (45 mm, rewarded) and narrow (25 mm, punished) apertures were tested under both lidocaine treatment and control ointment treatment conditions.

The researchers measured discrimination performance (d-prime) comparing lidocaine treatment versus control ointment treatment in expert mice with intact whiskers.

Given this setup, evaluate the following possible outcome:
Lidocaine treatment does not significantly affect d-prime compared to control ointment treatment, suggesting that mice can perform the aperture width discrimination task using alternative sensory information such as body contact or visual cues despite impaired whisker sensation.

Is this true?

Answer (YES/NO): NO